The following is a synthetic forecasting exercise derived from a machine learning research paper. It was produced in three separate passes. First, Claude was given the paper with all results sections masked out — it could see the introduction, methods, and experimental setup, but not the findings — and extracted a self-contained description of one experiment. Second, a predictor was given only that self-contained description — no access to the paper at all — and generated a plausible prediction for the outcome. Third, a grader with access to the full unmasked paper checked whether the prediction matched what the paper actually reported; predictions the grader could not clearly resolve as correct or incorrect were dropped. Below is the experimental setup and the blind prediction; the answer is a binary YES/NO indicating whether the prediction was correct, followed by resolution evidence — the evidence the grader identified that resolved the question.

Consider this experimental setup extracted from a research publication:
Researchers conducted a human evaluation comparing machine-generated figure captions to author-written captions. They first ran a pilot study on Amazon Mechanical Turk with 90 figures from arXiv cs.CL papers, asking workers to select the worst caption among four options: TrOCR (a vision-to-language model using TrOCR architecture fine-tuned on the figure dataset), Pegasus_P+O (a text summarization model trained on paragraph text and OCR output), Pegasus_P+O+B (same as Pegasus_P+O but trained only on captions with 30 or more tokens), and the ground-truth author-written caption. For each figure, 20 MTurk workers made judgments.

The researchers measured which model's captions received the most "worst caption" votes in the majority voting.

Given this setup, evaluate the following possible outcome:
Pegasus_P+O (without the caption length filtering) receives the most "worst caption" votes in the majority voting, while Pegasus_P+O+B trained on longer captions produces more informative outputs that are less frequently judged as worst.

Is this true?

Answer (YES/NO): NO